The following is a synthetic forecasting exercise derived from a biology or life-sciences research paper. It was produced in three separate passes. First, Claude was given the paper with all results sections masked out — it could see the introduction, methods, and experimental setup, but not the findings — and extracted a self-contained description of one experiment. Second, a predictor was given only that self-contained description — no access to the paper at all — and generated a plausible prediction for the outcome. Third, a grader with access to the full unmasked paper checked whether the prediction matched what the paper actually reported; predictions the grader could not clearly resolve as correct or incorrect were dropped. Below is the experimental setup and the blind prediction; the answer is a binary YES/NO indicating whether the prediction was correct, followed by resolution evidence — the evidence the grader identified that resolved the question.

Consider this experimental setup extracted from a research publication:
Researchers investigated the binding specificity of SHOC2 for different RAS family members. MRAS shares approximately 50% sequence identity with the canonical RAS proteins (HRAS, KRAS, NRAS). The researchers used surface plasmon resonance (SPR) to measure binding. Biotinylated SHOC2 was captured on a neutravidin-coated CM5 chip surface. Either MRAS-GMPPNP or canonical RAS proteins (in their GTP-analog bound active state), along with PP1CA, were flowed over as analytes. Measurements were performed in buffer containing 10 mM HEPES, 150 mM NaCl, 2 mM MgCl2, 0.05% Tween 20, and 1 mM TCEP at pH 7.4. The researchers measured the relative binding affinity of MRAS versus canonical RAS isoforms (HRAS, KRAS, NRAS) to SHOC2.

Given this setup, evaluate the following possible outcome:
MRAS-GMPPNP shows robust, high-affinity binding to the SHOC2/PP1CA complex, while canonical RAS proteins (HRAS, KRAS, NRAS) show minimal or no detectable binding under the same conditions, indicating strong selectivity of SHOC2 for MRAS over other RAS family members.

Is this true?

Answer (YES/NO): NO